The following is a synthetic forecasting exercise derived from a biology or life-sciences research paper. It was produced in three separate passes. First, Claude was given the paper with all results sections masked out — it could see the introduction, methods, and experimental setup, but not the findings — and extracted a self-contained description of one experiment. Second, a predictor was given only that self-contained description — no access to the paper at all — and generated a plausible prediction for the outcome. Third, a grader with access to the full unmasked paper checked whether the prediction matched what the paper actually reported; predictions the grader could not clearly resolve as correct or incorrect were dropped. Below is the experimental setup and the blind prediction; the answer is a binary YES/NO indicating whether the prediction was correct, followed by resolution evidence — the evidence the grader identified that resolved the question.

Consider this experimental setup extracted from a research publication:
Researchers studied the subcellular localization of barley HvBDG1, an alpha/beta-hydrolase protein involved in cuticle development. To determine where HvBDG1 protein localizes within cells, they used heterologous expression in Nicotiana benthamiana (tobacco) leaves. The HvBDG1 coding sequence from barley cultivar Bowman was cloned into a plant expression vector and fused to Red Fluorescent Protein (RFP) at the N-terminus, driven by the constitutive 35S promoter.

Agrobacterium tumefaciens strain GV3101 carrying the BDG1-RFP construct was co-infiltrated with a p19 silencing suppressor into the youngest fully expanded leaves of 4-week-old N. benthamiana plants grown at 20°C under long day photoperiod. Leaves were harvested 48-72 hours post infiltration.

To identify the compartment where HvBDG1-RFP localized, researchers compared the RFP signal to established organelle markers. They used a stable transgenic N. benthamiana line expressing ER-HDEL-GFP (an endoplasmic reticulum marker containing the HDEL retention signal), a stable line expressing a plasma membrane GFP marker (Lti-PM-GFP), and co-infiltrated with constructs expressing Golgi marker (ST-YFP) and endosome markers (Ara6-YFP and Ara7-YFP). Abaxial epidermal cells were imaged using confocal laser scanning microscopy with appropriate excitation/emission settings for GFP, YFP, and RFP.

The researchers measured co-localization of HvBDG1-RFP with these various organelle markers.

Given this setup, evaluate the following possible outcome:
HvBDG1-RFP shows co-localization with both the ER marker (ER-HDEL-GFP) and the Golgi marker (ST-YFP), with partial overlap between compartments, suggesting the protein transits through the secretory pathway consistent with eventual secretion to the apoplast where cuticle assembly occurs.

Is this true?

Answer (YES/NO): NO